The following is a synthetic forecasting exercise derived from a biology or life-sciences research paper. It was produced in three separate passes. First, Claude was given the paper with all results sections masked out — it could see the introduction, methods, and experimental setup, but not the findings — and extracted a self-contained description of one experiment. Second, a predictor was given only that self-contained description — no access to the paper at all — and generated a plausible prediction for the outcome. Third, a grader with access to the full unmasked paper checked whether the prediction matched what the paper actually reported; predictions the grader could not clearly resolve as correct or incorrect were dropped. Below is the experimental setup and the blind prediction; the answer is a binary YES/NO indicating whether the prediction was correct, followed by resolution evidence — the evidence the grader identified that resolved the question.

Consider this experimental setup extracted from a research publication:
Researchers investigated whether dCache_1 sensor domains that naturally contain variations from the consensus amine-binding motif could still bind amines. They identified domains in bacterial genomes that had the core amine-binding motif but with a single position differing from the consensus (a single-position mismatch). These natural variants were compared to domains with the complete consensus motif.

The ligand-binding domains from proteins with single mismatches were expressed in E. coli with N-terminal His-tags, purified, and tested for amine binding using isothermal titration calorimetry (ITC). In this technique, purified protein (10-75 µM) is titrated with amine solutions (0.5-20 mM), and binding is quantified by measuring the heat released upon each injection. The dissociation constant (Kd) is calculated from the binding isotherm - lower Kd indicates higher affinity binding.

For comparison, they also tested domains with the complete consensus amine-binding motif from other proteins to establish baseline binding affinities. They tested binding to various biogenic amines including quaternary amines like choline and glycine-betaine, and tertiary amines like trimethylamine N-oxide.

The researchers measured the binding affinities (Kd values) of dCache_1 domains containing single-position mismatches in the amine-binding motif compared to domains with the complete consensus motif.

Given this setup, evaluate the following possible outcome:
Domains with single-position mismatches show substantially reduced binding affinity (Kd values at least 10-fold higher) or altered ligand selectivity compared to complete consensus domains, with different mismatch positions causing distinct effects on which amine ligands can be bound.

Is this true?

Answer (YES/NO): NO